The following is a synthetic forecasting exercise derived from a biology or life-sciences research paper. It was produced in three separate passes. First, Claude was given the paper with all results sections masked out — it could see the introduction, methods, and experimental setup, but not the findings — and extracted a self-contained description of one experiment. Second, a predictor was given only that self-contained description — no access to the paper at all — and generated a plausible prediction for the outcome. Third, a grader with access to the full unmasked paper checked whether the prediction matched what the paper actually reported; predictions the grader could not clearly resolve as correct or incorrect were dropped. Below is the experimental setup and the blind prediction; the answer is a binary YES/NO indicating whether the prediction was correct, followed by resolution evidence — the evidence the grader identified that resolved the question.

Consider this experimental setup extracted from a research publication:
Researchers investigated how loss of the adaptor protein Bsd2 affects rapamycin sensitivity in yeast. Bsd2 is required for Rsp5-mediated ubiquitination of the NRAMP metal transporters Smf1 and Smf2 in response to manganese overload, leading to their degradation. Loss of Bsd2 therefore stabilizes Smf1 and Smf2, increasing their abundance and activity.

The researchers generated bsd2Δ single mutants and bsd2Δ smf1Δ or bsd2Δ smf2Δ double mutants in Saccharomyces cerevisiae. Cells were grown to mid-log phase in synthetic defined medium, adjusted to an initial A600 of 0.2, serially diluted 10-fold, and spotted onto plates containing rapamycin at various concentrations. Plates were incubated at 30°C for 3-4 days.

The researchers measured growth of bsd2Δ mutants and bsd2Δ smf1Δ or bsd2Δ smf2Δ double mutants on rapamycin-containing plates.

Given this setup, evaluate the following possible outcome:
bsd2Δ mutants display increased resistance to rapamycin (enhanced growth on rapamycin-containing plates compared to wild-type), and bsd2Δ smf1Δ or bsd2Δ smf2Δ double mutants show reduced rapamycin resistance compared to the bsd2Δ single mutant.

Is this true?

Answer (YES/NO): NO